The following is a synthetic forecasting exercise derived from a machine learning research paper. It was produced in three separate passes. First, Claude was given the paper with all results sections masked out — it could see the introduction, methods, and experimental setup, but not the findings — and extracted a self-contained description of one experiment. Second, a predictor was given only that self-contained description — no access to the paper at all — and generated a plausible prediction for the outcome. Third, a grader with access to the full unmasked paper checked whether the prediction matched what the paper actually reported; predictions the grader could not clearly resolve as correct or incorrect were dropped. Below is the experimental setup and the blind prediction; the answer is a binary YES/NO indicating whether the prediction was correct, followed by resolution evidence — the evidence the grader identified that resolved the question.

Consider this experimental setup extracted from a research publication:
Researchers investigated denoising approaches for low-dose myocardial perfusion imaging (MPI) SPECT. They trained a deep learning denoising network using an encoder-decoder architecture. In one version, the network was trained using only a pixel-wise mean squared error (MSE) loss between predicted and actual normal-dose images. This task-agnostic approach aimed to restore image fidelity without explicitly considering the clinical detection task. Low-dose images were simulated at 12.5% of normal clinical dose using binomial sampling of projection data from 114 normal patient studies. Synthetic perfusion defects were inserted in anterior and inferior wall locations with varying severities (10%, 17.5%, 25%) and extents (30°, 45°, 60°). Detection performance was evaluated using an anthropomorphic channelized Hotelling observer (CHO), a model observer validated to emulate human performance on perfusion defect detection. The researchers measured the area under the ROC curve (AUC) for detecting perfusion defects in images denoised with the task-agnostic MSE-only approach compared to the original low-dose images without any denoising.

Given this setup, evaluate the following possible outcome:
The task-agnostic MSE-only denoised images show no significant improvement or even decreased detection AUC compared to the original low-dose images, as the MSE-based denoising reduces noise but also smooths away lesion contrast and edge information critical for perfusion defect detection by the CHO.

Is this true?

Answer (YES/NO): YES